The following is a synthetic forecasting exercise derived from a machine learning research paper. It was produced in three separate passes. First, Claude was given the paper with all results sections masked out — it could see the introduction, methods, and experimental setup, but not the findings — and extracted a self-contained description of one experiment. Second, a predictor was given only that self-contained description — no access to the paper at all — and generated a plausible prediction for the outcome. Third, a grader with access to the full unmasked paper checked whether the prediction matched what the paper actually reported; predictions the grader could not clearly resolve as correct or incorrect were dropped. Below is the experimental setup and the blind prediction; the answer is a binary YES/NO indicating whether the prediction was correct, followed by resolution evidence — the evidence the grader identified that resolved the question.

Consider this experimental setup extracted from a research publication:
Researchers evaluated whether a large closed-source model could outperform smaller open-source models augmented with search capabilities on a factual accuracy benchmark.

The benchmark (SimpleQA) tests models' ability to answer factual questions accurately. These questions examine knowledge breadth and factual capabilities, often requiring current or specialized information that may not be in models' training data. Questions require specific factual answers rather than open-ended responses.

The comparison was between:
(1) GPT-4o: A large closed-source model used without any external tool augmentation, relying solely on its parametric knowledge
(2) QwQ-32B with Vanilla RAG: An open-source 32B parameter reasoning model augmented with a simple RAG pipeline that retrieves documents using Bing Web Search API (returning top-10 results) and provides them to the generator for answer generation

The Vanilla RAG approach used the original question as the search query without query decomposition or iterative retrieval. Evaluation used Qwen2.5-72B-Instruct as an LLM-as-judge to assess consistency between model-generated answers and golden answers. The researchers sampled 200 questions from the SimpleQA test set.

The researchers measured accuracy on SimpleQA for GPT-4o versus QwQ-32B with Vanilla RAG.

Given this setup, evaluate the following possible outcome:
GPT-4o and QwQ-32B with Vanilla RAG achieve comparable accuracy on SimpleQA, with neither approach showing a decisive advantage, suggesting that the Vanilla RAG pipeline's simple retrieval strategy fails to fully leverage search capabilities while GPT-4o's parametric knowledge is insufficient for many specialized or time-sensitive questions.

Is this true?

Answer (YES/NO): NO